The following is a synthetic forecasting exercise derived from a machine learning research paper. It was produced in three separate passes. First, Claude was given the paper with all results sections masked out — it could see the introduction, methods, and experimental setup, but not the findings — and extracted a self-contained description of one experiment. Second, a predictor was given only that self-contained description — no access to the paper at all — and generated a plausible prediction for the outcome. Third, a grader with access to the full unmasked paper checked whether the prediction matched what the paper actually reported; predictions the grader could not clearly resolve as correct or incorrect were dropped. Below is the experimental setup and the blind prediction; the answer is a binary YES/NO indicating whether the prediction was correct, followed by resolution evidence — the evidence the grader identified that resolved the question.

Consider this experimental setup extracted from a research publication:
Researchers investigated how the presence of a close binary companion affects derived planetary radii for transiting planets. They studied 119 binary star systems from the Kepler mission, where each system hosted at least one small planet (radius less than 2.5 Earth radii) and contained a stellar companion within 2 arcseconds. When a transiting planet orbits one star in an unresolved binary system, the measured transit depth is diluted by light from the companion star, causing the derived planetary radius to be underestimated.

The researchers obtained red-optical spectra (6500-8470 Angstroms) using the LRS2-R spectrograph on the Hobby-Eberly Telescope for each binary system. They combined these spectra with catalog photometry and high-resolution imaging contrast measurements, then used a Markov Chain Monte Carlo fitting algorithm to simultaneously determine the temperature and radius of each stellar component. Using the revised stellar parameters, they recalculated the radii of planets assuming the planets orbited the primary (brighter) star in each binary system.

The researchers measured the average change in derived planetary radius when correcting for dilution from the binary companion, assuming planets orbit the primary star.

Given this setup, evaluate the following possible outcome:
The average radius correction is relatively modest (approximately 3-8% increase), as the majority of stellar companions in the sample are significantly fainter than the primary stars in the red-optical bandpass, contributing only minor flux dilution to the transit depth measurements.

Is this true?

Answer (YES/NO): NO